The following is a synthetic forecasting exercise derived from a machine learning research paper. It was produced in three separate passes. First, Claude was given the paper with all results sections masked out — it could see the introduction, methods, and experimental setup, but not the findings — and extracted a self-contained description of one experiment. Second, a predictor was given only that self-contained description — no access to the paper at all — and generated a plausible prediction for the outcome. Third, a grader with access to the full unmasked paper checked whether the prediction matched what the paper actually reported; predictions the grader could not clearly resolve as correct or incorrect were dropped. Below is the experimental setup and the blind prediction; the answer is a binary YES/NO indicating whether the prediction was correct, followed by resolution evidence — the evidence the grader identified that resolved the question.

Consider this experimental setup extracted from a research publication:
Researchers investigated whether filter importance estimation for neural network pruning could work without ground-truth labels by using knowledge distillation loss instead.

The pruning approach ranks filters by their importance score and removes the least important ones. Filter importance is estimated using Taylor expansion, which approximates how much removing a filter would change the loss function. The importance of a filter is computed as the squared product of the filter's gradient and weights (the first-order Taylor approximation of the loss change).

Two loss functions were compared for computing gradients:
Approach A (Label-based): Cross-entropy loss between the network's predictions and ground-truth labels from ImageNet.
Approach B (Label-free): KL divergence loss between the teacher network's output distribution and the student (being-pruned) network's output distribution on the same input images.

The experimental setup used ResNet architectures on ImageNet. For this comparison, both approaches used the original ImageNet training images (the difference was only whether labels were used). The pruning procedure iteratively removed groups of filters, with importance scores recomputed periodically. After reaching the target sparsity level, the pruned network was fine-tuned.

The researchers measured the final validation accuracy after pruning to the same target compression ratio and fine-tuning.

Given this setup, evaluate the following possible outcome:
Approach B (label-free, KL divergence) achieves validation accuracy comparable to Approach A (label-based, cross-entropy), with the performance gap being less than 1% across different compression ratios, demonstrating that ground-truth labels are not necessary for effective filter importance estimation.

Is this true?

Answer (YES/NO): YES